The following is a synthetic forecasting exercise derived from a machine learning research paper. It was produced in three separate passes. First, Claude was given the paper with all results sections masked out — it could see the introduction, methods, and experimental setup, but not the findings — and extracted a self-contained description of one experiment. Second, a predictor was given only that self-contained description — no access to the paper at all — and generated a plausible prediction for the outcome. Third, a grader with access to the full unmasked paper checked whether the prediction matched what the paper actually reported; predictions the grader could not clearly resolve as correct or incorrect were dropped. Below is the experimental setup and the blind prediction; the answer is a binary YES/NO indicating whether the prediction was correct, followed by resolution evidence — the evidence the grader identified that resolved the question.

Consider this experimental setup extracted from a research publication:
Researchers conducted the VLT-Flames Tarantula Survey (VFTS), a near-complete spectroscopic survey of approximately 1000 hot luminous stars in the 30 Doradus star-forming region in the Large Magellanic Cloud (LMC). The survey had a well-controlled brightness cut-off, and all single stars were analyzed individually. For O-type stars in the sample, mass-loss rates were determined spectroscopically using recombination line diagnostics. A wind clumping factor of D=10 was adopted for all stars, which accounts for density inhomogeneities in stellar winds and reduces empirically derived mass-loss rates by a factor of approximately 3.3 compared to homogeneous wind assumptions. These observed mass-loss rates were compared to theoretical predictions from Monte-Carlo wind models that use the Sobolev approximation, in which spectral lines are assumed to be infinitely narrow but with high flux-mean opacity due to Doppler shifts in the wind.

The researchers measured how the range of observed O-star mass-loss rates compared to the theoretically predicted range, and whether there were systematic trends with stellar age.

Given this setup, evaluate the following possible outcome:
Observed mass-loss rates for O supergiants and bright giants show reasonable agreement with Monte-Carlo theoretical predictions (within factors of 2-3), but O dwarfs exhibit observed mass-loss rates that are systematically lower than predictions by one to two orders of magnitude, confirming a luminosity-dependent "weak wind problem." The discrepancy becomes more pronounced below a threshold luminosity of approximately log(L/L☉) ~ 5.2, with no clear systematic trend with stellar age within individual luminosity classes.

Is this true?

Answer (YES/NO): NO